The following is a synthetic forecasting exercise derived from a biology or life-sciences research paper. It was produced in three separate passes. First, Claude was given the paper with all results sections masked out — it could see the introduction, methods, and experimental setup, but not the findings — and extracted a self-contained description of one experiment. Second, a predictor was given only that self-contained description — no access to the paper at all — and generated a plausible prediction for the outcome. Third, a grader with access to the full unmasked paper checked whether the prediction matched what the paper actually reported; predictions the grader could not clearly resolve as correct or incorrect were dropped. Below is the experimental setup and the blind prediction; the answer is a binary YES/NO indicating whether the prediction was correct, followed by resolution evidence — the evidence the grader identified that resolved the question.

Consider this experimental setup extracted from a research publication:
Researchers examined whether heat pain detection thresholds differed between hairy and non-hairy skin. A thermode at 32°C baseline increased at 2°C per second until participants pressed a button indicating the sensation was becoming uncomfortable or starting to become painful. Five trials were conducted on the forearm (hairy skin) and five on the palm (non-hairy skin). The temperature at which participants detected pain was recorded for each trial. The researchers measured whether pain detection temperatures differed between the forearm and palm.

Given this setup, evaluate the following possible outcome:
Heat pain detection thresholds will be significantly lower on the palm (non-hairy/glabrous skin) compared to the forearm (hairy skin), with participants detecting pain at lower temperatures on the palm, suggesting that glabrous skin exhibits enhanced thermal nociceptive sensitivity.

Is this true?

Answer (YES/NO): NO